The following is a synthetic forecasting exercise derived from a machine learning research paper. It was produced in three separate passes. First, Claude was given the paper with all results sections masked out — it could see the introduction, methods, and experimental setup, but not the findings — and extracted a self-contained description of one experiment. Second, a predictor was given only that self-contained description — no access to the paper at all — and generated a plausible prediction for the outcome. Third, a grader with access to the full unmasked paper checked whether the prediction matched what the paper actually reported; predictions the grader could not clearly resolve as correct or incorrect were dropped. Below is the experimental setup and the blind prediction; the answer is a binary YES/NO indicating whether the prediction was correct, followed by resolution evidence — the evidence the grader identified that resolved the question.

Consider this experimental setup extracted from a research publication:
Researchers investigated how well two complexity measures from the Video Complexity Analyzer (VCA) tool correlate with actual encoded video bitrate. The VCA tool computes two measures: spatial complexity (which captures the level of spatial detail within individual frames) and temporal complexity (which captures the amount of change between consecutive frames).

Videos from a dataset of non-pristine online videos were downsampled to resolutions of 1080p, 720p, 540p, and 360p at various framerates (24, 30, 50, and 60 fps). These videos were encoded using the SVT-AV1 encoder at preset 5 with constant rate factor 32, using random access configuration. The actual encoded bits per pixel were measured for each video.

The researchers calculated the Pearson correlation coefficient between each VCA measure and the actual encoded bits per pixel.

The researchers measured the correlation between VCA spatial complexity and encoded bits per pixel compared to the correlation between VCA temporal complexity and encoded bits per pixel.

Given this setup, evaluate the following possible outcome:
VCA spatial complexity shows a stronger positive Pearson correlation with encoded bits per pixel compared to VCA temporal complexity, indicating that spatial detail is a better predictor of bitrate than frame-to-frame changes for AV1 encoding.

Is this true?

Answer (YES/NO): NO